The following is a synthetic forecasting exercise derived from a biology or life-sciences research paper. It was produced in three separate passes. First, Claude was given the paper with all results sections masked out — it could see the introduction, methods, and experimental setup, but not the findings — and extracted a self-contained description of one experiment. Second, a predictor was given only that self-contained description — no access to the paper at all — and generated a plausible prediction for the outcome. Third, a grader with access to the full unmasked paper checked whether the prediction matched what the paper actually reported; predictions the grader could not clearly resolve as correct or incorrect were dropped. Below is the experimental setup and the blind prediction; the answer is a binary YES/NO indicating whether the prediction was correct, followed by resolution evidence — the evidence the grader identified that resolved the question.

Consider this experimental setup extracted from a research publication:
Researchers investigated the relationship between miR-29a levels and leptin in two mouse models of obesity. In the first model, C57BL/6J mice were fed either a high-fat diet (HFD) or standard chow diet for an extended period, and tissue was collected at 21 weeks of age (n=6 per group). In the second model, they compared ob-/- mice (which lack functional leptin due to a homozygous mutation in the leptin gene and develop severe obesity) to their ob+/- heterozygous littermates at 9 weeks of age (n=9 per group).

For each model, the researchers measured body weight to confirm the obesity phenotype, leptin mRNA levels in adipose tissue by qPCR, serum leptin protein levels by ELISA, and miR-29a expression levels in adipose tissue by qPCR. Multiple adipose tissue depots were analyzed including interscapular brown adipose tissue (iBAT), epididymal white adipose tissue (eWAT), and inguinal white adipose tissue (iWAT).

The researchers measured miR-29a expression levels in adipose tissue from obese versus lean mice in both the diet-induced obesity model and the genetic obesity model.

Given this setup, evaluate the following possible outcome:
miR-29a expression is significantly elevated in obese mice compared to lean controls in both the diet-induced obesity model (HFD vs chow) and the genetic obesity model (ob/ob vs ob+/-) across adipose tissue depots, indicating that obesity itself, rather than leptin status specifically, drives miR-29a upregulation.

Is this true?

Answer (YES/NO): NO